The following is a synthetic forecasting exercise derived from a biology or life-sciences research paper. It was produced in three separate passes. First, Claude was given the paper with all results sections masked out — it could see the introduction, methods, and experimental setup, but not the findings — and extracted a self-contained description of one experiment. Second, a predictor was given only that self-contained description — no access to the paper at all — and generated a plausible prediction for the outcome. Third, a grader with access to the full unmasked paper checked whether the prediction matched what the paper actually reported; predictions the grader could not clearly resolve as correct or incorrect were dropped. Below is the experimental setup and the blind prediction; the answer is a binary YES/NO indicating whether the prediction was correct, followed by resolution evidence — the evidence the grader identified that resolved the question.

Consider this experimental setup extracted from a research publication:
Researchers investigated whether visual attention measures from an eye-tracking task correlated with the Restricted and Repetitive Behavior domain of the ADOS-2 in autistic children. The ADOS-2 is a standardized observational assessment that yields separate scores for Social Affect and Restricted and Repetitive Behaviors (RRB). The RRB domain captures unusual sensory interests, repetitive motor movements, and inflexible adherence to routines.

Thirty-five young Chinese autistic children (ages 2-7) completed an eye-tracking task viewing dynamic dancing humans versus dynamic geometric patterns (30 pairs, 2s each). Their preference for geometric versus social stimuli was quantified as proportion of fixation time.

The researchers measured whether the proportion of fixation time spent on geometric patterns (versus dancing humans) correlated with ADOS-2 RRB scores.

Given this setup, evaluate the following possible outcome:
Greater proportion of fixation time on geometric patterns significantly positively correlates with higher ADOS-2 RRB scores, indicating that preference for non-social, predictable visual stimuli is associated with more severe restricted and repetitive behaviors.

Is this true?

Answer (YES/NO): NO